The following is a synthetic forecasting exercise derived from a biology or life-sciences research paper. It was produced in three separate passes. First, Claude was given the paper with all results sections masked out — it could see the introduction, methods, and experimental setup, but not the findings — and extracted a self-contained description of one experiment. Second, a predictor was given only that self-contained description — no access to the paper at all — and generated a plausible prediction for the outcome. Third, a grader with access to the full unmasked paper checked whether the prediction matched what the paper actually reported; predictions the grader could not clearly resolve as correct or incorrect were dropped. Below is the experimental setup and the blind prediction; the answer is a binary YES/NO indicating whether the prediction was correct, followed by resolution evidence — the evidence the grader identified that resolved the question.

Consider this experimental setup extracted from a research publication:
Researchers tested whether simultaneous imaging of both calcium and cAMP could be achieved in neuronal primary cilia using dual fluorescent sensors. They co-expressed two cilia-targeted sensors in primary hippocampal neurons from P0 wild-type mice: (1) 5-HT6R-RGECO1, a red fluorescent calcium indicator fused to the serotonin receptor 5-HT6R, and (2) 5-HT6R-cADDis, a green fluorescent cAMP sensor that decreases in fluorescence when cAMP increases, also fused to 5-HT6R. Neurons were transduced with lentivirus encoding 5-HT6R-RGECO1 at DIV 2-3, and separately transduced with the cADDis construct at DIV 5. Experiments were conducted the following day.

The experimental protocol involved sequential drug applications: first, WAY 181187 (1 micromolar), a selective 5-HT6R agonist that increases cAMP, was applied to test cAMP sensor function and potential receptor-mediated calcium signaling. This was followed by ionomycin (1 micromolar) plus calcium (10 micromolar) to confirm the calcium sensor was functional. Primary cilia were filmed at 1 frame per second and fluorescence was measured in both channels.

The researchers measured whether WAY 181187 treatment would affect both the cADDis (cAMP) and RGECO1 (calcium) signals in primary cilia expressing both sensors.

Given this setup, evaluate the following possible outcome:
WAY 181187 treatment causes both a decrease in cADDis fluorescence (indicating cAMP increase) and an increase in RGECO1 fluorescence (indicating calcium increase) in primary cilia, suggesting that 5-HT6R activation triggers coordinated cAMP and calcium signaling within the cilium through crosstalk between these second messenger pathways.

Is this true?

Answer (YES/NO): NO